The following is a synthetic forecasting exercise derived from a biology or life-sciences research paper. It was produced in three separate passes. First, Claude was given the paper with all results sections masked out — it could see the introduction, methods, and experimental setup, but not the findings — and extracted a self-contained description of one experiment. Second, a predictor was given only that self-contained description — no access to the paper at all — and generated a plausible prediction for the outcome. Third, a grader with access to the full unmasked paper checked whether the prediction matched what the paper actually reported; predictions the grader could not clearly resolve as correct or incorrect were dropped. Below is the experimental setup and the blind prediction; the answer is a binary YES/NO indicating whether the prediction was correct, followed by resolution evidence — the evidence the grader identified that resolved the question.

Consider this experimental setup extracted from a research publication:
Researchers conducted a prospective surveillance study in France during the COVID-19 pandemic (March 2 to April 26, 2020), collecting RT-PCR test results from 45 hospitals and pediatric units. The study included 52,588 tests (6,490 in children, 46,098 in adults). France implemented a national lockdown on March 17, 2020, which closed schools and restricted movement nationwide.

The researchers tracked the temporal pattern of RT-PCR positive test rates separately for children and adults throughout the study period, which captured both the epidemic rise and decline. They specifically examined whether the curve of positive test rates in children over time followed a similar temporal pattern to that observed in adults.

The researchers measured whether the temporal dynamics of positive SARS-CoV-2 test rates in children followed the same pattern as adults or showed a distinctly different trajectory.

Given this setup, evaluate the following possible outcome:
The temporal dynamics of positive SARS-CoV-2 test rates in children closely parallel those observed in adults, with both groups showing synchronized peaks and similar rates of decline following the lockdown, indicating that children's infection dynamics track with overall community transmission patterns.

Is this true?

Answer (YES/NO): YES